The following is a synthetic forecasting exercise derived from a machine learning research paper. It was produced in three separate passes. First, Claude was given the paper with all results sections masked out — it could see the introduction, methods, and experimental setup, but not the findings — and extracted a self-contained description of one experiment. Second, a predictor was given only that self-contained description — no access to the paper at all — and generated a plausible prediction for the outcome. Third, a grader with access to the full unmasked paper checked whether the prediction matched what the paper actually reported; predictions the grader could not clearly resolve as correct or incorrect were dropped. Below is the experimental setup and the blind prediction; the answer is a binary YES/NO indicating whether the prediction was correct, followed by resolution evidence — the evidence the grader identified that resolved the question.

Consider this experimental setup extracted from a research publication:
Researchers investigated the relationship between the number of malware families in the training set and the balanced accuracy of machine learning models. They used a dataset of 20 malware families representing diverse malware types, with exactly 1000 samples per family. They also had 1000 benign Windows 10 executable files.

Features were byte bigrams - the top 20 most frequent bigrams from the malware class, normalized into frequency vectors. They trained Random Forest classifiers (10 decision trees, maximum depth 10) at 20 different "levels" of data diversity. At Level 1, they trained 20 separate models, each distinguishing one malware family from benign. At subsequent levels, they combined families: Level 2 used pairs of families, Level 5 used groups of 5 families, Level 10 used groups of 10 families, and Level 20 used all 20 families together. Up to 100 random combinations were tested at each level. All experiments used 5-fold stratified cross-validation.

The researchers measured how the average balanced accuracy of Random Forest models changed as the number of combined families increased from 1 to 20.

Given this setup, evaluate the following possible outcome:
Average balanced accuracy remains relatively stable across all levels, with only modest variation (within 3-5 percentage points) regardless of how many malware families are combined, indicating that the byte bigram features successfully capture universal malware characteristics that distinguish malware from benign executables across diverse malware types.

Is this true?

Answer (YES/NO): NO